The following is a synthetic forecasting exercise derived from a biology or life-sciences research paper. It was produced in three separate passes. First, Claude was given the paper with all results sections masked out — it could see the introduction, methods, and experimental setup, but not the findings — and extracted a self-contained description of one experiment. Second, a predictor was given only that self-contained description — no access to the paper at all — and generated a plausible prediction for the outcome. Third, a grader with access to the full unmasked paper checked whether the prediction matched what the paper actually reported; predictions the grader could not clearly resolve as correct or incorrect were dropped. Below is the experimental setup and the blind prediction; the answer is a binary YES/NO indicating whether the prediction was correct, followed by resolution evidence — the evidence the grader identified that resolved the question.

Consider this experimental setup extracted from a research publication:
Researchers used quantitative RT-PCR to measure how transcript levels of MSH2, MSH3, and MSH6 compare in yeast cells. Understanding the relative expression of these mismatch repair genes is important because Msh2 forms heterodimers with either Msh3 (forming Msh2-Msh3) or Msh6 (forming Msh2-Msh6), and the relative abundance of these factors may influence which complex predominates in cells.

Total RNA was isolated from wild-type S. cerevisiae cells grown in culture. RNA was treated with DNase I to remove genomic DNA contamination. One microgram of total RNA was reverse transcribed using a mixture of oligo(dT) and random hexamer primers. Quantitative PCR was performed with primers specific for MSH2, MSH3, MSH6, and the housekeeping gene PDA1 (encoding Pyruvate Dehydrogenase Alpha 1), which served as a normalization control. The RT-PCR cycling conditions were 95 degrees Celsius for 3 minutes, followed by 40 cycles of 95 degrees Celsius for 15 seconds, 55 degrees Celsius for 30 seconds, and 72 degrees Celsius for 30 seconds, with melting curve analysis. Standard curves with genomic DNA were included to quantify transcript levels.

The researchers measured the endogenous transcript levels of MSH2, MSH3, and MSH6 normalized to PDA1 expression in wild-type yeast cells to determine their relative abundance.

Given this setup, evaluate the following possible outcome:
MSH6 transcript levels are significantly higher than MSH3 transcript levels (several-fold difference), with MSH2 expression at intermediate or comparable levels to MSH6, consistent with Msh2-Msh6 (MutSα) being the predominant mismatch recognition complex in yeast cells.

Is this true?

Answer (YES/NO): YES